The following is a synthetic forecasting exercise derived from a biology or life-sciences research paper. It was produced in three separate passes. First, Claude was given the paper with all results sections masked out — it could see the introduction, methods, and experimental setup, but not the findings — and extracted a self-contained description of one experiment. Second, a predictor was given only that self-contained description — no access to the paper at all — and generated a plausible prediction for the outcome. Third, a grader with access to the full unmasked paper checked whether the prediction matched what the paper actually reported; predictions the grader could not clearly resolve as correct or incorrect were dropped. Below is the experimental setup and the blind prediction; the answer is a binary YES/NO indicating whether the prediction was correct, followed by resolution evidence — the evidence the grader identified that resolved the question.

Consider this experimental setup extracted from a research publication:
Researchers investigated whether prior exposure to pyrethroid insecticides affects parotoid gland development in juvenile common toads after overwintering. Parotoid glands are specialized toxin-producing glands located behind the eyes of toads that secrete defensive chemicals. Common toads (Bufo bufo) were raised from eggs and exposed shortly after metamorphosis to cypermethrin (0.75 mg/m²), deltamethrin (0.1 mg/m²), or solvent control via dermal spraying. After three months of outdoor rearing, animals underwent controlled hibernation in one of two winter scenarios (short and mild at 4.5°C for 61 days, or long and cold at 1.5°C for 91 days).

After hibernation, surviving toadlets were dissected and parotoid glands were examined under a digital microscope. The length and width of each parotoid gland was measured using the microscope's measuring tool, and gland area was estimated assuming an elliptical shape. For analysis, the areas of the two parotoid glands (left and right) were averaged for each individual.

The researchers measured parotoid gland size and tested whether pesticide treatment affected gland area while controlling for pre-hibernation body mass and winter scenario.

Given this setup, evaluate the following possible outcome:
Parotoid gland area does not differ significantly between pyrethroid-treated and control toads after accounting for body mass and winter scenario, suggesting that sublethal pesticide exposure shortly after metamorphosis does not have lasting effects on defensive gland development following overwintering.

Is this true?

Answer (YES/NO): YES